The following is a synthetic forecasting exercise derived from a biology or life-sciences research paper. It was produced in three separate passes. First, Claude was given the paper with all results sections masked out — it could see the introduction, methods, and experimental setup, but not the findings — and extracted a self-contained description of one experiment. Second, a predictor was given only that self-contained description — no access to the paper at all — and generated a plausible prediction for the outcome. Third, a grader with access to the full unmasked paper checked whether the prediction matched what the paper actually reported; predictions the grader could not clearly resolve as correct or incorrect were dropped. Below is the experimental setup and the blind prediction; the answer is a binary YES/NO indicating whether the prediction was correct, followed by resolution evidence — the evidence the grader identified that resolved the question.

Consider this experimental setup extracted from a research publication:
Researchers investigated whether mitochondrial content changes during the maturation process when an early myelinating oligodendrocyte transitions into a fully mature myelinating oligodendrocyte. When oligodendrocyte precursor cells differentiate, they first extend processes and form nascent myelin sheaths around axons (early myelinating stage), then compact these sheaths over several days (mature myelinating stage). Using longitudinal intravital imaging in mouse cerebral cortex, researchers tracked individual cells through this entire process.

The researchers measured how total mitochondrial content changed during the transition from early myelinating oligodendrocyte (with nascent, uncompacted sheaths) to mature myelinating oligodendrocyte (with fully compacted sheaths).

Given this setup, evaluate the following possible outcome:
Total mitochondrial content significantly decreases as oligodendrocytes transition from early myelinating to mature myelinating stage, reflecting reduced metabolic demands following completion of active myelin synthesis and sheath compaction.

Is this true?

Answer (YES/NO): YES